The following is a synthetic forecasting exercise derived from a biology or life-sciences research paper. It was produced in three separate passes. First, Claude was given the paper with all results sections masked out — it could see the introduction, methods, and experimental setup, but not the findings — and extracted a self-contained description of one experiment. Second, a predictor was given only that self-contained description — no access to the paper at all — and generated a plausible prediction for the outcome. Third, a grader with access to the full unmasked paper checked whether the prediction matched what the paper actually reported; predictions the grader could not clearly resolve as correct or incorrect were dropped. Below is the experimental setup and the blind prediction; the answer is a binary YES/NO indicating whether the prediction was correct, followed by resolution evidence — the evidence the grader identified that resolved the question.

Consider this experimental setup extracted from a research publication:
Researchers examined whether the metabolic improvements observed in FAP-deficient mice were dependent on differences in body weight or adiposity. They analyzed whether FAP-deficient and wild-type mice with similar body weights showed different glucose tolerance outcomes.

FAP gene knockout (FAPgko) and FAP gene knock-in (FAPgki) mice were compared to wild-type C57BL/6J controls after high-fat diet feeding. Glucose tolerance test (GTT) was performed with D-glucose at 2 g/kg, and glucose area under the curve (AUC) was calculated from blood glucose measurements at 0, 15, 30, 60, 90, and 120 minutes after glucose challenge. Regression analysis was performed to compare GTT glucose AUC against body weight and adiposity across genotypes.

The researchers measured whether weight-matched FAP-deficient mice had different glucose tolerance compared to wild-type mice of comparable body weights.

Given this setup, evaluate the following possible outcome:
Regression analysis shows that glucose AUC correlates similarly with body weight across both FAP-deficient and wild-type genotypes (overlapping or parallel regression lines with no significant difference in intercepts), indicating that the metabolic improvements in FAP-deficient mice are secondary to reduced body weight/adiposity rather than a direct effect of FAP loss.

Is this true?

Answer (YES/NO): NO